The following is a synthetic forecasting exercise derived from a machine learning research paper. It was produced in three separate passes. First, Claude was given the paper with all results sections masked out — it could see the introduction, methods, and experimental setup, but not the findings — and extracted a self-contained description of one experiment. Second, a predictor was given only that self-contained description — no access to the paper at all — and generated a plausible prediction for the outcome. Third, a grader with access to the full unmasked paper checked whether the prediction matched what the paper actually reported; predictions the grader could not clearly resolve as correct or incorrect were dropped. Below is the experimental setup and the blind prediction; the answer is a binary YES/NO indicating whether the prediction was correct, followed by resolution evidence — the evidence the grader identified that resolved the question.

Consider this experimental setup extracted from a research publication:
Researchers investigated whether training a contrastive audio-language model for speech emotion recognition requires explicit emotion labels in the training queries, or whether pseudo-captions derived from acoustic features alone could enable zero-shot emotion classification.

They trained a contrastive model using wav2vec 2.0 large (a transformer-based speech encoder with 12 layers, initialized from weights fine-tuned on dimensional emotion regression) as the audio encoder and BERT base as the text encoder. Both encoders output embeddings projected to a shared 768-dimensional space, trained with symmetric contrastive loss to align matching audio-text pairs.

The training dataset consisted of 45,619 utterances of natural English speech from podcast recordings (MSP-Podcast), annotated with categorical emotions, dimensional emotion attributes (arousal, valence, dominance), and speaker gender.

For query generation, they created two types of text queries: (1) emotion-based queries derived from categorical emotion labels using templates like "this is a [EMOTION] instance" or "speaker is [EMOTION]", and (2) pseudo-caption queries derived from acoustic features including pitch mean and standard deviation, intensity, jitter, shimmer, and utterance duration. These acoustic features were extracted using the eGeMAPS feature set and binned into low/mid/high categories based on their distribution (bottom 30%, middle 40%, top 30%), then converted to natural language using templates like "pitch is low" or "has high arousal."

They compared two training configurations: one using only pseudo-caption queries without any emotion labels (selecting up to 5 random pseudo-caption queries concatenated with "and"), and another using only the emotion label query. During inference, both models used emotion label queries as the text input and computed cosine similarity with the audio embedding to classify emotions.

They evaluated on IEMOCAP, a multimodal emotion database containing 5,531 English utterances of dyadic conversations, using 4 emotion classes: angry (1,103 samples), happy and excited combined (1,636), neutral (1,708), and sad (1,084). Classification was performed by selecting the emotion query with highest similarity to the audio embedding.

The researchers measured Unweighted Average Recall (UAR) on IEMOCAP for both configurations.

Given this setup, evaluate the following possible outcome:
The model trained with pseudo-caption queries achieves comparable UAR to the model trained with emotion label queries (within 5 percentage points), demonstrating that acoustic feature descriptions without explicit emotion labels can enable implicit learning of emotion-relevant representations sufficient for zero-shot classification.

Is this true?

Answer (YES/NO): NO